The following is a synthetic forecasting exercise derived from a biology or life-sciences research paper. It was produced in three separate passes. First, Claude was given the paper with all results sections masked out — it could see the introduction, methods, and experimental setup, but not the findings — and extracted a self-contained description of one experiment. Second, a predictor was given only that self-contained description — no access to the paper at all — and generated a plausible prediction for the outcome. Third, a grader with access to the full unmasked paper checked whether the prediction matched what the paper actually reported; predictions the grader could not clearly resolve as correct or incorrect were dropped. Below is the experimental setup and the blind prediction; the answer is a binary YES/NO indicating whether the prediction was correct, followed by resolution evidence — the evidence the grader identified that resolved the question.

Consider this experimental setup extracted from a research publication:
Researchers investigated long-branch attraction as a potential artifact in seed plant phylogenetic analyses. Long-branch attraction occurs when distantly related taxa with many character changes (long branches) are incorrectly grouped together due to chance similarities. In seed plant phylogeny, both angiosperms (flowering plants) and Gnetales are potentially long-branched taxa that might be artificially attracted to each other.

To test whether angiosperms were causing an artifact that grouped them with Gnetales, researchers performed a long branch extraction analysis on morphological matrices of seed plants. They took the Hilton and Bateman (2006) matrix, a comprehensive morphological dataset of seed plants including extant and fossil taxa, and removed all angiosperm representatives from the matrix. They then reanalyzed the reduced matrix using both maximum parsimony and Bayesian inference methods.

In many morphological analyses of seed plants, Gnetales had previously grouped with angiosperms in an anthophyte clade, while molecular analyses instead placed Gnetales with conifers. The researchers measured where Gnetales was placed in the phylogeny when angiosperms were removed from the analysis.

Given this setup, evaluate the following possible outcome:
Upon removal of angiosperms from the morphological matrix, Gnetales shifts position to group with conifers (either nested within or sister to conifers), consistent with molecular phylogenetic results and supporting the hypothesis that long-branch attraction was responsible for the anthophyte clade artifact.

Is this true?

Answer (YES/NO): YES